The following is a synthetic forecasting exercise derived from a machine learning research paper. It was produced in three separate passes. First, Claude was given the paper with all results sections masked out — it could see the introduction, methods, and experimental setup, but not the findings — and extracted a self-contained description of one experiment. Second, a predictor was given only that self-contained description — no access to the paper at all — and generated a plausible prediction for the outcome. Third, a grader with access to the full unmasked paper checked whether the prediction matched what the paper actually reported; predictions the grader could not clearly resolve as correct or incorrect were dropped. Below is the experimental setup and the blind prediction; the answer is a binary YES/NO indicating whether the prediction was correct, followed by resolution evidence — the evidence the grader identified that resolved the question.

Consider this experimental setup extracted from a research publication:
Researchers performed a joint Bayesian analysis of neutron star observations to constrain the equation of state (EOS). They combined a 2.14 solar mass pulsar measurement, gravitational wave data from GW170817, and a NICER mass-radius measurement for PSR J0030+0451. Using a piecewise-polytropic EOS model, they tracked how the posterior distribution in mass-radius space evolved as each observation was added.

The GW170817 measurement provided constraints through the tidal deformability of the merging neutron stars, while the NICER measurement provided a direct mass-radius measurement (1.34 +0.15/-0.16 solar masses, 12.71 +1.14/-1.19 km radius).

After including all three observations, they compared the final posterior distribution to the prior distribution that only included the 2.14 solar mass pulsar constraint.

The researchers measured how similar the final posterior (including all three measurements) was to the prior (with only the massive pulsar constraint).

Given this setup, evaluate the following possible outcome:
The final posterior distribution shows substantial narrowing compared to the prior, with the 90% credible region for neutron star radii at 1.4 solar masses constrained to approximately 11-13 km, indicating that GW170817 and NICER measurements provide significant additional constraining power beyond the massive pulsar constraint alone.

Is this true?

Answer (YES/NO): NO